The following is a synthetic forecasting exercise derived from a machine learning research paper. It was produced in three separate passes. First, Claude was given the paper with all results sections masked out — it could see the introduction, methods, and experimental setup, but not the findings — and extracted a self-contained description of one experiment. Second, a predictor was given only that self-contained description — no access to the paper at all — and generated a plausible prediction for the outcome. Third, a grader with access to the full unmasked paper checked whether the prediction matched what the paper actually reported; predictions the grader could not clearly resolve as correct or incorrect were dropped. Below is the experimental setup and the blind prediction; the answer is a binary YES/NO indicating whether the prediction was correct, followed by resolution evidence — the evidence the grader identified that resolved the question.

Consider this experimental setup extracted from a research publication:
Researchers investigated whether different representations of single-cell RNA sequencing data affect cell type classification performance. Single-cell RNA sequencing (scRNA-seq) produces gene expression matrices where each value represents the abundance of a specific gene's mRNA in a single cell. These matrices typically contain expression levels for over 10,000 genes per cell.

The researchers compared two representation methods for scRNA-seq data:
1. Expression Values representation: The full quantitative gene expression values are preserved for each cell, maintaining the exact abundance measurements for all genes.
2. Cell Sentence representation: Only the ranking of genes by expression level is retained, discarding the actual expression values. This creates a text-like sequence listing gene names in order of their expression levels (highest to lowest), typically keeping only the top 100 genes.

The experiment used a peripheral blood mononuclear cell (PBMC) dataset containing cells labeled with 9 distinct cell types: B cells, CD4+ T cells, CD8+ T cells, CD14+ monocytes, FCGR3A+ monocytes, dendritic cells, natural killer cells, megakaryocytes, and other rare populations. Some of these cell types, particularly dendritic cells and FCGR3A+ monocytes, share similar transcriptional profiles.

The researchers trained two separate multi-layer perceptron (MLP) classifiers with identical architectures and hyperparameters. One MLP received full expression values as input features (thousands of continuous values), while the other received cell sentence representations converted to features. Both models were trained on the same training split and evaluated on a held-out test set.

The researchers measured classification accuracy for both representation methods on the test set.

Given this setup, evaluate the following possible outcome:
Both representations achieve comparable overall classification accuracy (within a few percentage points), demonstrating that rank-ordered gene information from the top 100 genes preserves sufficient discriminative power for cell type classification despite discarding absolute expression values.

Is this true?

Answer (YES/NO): NO